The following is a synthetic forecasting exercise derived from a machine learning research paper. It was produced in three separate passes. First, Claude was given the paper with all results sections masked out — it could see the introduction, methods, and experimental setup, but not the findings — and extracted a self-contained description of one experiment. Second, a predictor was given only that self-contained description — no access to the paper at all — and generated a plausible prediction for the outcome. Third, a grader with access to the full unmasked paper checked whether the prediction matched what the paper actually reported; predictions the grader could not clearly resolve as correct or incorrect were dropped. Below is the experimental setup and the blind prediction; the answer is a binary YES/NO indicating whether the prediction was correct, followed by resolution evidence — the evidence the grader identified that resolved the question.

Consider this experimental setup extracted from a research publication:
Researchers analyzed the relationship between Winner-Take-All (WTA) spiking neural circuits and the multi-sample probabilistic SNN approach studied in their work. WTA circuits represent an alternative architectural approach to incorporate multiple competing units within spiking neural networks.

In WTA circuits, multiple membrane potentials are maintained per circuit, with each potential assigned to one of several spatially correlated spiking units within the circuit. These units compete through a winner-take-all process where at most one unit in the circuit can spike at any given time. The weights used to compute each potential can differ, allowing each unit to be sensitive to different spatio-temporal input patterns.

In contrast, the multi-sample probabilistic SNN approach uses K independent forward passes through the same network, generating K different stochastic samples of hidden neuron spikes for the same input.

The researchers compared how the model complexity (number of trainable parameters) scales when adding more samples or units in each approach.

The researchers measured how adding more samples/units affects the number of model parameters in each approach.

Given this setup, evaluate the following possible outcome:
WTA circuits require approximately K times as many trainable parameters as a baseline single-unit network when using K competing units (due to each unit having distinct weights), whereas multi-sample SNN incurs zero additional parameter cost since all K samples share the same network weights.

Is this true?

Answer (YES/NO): NO